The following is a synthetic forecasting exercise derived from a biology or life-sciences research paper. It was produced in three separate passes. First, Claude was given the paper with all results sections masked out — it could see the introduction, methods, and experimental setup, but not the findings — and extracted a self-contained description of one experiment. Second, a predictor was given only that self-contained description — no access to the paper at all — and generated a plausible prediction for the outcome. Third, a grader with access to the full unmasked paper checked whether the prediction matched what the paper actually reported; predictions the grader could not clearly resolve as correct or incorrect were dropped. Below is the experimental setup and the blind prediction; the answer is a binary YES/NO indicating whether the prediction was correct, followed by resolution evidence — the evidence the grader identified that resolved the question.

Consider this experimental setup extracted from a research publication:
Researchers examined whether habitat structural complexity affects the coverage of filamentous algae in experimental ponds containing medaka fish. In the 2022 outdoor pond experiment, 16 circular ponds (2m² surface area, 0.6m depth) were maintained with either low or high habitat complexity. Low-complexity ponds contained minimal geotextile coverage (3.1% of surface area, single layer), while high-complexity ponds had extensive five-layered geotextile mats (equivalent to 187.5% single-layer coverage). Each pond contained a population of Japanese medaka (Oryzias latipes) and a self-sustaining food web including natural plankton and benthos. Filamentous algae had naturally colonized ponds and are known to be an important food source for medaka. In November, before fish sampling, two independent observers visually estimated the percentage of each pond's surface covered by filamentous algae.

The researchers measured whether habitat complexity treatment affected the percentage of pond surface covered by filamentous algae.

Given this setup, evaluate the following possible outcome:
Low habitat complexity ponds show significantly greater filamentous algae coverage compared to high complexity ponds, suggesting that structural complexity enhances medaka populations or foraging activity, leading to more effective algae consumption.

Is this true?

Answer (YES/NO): YES